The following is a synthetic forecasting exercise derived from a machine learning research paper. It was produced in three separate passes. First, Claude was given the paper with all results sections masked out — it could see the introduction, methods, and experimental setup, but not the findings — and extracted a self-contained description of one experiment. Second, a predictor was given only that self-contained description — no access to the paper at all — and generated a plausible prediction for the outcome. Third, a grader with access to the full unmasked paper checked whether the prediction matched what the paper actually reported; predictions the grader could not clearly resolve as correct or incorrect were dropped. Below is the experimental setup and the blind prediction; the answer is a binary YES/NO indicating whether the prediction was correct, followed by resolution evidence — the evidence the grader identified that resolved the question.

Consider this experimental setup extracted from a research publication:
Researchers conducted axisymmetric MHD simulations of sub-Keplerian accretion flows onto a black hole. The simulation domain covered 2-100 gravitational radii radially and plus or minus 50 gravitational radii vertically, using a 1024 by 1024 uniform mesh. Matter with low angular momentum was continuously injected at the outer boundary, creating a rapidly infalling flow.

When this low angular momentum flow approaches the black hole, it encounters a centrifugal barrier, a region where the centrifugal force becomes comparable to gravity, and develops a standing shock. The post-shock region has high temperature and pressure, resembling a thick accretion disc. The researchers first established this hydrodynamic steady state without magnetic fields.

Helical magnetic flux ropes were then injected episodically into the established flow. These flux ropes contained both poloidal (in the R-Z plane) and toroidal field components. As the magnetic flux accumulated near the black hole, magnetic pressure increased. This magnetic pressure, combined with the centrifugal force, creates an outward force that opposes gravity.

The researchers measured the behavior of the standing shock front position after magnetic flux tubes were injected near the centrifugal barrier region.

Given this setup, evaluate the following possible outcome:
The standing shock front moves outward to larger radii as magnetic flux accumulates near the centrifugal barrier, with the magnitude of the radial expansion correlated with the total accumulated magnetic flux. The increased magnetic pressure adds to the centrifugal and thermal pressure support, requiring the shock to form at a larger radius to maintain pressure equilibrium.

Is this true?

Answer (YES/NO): YES